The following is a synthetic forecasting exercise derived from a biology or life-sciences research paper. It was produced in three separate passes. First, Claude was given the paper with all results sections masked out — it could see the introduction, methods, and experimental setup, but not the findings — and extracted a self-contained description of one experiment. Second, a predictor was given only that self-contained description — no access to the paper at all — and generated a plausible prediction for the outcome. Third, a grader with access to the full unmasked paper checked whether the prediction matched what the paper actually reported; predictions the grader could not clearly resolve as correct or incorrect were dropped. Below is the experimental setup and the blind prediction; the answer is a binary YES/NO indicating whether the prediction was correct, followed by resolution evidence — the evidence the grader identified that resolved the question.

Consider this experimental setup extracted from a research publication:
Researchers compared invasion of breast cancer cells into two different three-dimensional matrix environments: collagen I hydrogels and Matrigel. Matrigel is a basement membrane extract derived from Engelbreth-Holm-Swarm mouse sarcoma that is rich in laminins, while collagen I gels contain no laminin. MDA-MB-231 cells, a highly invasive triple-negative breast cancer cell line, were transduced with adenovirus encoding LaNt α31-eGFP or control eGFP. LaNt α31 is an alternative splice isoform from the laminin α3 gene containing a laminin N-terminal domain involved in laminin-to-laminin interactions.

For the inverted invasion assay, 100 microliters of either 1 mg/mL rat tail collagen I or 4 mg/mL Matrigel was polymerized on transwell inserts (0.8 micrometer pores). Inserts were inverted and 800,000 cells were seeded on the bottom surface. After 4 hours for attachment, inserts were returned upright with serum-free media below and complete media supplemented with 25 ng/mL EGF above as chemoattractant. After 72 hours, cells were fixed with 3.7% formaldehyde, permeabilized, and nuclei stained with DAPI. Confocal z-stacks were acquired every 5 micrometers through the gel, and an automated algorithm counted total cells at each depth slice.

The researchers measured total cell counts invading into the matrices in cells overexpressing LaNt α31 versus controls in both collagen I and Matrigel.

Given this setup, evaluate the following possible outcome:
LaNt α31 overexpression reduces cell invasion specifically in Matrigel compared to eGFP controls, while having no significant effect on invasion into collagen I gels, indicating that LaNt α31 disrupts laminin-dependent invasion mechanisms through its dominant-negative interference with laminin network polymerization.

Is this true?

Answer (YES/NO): NO